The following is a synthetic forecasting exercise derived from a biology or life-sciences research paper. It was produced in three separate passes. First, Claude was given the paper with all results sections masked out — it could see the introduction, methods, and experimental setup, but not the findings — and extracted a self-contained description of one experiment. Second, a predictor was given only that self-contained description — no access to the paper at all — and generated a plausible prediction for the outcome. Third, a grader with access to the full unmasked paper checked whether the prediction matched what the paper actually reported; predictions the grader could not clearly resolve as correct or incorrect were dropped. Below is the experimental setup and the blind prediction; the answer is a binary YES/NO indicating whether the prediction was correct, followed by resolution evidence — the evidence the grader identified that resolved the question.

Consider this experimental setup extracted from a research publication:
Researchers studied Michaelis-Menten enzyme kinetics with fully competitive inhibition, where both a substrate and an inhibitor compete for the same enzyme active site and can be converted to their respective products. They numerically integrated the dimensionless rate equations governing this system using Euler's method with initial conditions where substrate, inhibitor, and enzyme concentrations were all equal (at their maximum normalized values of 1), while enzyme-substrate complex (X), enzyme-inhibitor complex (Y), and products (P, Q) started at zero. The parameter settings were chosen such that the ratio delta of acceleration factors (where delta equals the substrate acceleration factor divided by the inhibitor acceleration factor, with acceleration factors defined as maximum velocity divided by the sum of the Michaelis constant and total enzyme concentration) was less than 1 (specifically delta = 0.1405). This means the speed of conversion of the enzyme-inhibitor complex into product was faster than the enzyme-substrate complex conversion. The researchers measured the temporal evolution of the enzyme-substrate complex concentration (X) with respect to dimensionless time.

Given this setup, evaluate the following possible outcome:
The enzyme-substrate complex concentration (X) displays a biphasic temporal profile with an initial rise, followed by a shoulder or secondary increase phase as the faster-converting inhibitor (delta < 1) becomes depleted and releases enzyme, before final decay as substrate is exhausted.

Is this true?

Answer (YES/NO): YES